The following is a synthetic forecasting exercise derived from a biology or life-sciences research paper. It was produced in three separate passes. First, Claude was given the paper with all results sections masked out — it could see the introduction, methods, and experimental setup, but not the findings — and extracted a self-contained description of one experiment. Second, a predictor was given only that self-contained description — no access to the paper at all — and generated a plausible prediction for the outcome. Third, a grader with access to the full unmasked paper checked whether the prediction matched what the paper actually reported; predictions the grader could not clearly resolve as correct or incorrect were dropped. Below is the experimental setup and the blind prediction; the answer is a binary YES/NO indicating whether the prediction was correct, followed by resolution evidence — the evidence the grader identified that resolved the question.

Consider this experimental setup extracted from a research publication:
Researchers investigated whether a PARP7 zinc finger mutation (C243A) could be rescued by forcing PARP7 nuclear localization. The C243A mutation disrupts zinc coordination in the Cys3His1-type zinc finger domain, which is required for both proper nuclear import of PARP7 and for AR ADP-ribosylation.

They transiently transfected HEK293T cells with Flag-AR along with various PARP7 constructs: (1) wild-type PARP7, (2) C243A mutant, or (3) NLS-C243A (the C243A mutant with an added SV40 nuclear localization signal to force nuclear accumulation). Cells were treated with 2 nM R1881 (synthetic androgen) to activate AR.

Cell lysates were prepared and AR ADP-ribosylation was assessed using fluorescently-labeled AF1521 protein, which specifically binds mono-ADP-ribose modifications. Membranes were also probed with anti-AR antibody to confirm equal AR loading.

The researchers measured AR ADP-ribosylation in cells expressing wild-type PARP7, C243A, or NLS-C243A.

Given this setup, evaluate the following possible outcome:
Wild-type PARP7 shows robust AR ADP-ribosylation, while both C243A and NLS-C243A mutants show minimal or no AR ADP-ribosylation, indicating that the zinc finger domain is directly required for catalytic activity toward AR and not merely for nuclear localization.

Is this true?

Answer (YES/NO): YES